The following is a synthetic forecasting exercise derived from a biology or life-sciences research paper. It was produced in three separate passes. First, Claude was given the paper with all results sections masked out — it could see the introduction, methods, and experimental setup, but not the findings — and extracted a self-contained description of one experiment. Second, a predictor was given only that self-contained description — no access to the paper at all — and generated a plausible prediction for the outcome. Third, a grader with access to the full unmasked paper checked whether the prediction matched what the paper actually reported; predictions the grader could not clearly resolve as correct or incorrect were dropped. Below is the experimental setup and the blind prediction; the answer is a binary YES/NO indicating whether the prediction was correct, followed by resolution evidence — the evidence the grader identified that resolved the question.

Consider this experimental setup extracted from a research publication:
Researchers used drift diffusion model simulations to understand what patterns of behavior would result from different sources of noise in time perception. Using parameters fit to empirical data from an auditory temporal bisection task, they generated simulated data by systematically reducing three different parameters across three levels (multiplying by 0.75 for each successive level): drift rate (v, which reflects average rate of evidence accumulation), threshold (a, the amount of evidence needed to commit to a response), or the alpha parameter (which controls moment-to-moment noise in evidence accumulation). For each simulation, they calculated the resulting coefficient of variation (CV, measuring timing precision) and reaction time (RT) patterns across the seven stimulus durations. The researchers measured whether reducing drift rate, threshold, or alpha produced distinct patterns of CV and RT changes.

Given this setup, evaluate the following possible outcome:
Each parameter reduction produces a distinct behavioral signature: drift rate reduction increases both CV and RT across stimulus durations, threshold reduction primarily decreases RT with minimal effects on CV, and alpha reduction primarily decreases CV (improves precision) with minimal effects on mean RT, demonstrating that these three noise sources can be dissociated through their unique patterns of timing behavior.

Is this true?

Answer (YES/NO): NO